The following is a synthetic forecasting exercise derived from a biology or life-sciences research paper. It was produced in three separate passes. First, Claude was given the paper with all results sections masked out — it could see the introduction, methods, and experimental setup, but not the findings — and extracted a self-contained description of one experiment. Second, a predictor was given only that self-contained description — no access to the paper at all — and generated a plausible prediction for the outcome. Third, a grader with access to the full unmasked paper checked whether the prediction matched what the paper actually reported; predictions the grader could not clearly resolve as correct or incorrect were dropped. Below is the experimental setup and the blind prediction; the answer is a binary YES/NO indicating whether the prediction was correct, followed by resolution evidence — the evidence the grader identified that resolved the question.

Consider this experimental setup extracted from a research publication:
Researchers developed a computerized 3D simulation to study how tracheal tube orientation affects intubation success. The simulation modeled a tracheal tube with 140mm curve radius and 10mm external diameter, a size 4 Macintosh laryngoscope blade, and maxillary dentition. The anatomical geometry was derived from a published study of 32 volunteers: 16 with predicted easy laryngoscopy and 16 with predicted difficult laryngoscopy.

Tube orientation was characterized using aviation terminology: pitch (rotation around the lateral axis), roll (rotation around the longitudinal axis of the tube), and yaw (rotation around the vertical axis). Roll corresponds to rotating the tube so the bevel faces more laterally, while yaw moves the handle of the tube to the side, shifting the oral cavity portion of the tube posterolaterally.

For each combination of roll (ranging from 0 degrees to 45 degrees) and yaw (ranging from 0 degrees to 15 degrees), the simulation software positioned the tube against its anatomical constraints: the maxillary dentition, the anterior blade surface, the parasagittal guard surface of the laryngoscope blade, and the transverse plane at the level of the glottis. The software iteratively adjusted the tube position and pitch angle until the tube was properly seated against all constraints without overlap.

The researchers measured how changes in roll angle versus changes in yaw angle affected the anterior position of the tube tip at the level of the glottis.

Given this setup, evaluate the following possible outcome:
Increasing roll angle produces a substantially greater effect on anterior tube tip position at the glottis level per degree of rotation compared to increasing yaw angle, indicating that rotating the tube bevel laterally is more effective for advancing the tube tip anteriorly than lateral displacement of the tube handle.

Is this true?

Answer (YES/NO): NO